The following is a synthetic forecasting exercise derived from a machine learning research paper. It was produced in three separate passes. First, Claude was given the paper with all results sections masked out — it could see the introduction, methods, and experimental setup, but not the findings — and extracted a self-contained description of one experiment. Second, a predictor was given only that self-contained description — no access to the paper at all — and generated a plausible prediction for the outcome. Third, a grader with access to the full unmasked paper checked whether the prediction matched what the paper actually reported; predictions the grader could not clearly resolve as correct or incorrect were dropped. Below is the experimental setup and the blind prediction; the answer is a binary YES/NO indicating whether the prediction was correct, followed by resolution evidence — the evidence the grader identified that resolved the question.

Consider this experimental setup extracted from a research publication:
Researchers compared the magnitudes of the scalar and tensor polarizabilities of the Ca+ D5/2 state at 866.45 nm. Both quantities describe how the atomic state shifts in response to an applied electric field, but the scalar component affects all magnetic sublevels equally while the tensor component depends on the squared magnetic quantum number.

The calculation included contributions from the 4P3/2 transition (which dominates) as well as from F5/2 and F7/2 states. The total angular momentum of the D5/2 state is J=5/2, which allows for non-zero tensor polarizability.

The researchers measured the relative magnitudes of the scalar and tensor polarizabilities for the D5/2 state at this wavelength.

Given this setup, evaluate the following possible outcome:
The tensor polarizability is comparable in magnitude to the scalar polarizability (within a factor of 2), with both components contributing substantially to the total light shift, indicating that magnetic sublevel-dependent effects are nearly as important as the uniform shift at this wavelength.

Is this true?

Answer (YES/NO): YES